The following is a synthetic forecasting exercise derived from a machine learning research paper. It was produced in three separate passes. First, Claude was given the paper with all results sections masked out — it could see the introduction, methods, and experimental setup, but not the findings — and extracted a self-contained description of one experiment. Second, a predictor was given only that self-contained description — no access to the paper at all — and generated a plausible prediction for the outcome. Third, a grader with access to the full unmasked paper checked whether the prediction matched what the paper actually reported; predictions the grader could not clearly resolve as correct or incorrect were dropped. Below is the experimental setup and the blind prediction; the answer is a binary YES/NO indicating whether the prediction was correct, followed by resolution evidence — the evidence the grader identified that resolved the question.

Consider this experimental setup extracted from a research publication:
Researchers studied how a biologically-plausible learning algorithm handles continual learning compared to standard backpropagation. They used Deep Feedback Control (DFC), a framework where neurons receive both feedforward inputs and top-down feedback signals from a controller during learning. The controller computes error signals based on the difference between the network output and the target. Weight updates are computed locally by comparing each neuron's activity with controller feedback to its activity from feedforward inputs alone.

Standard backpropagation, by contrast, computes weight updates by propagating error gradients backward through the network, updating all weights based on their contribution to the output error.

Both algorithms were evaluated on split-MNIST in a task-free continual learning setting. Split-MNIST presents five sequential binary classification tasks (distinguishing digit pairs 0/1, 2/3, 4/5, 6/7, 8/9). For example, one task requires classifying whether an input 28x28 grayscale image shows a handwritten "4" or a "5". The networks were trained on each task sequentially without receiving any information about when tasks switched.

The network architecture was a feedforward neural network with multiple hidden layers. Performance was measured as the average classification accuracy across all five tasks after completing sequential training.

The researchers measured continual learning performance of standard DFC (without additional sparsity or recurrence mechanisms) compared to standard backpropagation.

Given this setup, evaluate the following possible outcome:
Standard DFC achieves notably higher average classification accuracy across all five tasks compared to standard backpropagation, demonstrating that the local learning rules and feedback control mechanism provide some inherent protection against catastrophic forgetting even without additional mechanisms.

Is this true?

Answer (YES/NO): NO